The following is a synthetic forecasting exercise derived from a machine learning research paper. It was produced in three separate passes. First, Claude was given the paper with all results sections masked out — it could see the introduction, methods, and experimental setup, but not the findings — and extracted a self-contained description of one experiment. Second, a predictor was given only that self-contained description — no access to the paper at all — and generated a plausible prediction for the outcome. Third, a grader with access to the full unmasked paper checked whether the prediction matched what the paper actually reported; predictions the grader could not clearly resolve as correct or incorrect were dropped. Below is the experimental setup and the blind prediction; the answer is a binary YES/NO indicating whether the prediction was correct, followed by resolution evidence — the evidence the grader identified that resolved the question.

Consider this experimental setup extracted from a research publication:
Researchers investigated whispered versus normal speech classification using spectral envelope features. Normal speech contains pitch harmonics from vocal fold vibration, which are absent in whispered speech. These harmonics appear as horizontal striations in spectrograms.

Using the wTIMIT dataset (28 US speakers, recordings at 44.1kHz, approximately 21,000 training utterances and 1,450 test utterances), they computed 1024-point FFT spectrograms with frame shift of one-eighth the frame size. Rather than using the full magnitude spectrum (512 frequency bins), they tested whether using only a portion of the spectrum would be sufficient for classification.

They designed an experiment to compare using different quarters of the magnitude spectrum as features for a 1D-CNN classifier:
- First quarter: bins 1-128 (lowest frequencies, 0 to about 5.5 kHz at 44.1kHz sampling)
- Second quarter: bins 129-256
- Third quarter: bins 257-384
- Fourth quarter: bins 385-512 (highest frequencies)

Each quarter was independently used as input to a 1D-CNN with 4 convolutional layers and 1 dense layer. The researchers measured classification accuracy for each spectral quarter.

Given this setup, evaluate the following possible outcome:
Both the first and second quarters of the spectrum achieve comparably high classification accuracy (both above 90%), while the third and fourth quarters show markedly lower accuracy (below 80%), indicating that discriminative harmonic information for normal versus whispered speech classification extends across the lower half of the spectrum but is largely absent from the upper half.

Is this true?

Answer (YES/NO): YES